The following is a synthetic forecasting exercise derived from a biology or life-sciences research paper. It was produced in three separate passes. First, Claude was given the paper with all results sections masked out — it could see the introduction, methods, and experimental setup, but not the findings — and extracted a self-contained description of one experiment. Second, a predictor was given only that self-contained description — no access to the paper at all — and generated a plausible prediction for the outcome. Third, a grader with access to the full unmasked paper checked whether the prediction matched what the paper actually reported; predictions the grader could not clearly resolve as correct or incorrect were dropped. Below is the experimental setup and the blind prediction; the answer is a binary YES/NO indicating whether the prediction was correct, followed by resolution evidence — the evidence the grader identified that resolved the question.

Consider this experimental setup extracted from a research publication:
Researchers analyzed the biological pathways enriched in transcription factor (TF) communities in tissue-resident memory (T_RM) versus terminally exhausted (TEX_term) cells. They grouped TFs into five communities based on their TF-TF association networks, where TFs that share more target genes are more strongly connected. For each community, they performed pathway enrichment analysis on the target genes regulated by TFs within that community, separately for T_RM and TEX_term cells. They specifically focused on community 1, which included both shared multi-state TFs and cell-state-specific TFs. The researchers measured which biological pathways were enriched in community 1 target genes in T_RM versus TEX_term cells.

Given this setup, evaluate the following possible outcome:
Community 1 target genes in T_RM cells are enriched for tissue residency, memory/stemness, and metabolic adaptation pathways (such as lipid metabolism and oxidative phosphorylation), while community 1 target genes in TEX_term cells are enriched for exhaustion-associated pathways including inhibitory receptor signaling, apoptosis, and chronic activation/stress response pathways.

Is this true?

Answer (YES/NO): NO